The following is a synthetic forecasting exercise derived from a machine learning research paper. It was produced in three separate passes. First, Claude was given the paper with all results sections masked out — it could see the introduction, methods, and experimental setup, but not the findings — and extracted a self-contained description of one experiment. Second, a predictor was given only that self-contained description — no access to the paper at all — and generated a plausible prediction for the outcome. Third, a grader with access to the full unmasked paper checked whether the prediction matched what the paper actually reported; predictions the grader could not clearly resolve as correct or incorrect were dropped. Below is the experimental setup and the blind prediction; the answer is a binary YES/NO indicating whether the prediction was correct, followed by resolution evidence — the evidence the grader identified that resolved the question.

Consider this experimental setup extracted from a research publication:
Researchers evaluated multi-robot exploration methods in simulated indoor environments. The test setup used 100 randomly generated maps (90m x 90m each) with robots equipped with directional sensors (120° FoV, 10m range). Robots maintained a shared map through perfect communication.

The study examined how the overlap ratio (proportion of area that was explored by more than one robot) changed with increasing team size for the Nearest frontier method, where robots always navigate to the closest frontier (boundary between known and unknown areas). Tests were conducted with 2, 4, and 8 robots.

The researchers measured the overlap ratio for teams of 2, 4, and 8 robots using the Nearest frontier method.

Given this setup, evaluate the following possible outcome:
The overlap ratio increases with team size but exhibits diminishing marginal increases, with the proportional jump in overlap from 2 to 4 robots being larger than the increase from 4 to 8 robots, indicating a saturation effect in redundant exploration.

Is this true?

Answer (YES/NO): NO